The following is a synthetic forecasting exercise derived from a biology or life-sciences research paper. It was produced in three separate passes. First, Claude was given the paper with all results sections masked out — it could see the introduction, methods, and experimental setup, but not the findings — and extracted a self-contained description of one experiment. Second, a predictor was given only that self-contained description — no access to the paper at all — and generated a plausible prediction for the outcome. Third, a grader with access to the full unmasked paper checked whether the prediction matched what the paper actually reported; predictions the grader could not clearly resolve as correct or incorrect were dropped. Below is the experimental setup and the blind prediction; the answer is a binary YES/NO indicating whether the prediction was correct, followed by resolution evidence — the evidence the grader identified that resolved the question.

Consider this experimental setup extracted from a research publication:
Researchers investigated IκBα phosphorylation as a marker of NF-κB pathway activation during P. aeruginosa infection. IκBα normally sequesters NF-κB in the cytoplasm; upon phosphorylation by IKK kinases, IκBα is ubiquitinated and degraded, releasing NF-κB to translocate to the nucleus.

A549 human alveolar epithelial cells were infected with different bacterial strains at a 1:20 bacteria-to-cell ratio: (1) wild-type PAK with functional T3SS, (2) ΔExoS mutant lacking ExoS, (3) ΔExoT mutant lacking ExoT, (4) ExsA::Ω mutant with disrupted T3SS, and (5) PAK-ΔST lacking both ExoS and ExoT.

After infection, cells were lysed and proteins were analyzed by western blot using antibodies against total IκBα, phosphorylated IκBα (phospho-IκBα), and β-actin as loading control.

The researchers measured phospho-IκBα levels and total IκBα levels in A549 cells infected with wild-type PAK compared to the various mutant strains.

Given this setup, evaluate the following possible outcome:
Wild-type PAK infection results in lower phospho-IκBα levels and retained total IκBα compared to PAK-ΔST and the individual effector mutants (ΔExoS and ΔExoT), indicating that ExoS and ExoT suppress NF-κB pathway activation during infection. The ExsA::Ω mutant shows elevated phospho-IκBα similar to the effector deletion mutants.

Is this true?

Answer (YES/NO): NO